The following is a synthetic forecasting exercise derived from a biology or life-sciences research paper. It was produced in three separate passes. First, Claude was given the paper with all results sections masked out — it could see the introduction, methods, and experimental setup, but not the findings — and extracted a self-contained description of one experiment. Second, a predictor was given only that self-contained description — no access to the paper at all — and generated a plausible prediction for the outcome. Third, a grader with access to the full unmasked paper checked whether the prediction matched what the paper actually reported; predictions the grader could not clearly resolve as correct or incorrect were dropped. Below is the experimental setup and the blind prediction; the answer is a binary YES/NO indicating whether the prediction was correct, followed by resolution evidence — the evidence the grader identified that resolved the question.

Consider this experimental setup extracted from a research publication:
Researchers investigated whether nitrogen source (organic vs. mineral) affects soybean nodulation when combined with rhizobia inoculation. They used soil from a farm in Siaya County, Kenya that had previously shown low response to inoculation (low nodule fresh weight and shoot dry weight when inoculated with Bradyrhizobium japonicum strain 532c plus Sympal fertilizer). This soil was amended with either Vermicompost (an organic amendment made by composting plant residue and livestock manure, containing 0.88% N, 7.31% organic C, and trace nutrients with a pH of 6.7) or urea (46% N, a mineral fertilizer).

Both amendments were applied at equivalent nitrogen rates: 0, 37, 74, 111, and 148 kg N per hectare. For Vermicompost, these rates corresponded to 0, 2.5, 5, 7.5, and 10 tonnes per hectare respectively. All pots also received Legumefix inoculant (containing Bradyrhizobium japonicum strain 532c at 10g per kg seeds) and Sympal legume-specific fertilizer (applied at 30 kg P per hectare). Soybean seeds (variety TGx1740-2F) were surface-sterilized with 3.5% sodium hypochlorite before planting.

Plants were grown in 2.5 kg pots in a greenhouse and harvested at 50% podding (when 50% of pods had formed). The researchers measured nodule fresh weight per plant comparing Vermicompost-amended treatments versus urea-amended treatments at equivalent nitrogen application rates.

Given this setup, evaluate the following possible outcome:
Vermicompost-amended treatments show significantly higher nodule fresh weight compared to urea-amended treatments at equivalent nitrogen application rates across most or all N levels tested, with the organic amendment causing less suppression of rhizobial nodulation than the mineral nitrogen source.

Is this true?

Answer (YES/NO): YES